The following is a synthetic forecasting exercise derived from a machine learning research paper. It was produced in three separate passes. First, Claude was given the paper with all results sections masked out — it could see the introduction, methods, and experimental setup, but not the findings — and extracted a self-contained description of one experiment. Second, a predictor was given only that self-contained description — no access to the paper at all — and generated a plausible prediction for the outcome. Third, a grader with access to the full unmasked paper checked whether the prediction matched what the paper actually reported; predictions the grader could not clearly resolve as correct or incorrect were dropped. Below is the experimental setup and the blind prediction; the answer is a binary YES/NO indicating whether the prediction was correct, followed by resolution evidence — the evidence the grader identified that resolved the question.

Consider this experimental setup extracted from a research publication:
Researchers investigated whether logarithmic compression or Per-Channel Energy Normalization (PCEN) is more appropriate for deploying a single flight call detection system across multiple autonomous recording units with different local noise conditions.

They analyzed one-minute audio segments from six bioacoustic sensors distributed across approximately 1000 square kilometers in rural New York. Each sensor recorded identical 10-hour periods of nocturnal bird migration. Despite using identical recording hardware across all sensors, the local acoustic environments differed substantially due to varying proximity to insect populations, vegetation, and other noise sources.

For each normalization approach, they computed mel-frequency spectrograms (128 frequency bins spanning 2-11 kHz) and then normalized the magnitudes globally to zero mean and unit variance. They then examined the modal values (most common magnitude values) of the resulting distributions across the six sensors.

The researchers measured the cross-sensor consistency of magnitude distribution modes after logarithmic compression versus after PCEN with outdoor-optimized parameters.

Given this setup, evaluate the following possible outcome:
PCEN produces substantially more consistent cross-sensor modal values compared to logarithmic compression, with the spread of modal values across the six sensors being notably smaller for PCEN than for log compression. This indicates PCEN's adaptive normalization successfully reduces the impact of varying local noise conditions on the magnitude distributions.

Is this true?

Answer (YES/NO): YES